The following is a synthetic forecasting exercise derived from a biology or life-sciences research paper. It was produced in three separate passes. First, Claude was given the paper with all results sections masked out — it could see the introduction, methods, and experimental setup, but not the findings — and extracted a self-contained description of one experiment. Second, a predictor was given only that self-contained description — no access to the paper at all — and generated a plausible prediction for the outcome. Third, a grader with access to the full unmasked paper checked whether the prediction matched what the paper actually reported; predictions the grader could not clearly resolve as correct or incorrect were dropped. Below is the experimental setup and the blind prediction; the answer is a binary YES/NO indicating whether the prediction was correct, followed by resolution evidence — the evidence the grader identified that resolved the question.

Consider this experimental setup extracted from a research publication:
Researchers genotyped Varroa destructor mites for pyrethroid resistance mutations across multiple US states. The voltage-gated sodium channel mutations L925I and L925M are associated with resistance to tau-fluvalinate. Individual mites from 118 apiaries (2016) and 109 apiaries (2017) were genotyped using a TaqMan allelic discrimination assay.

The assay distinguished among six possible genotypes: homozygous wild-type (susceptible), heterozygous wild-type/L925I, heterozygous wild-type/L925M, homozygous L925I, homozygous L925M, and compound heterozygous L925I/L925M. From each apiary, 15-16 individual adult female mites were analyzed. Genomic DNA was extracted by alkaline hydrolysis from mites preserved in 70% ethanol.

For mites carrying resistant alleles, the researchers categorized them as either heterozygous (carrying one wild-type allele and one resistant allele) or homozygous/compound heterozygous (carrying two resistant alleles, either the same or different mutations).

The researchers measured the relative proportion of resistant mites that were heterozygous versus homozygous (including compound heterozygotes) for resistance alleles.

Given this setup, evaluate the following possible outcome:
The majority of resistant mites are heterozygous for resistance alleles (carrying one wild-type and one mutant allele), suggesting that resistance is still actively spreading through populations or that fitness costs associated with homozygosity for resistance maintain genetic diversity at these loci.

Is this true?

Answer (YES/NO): NO